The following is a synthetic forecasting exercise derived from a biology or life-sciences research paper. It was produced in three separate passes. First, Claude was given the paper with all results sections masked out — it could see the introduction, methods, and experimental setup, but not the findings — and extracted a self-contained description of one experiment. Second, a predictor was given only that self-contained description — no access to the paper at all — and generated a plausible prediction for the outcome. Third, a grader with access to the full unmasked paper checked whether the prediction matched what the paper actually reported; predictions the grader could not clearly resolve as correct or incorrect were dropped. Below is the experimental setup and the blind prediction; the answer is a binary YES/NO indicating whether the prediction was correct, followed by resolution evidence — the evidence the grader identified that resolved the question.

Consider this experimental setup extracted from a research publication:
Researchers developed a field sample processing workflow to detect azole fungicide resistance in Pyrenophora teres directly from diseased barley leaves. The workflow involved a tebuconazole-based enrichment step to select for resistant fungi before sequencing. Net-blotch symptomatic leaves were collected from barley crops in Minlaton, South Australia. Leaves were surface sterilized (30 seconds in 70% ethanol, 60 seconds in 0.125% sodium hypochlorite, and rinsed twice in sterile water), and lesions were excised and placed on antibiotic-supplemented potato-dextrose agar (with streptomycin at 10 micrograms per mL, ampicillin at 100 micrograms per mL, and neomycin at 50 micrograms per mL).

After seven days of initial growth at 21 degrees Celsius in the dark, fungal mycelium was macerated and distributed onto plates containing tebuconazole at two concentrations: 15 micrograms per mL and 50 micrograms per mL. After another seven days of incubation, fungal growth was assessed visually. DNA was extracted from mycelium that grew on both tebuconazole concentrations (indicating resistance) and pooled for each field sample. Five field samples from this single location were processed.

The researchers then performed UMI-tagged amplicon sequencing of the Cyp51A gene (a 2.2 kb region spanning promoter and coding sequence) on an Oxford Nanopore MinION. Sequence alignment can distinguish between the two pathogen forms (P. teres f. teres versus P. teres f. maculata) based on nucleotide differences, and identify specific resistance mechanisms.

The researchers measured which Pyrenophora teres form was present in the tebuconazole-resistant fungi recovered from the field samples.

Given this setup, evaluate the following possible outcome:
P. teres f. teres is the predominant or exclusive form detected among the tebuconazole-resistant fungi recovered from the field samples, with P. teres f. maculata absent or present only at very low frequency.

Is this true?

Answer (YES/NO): YES